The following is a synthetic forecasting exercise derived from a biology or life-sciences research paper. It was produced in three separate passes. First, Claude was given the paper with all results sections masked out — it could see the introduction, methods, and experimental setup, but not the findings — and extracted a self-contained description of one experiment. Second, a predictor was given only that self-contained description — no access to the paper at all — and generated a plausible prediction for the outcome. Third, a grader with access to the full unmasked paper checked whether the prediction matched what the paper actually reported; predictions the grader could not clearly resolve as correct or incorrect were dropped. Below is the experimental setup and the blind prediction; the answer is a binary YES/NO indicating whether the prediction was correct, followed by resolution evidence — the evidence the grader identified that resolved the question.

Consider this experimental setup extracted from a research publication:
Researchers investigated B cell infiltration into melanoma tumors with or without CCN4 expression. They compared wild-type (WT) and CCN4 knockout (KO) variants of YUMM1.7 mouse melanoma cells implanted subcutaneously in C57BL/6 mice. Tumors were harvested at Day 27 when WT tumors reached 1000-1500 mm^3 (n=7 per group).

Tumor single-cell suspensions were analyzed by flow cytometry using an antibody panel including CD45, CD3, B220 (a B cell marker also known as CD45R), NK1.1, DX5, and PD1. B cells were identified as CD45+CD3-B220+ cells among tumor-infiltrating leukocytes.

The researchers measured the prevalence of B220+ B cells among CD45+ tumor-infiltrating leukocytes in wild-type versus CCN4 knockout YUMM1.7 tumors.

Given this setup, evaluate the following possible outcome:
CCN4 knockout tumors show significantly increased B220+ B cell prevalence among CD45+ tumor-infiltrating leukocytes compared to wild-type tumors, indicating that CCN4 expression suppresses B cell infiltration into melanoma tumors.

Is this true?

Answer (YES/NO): NO